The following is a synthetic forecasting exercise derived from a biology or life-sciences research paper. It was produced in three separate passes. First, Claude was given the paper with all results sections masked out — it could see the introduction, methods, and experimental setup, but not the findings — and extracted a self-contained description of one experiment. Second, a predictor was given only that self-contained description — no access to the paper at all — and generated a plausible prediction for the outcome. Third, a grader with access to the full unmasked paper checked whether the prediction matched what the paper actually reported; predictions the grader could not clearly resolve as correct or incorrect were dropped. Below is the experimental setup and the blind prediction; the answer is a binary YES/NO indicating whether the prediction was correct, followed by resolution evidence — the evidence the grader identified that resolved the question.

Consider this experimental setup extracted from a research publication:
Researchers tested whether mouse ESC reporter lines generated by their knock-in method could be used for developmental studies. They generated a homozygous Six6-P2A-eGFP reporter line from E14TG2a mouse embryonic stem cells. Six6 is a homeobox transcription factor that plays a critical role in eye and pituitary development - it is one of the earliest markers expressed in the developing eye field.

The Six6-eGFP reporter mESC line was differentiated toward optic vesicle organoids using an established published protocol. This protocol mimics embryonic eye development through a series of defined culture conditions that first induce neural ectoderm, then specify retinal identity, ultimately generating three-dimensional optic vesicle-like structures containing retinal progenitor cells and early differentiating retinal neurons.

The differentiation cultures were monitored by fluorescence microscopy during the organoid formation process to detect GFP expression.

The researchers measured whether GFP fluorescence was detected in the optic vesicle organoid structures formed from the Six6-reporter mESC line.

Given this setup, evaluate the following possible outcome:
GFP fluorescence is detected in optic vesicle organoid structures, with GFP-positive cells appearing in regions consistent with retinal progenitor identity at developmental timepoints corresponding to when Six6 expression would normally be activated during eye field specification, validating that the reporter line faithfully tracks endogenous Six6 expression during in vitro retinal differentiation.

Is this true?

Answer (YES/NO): YES